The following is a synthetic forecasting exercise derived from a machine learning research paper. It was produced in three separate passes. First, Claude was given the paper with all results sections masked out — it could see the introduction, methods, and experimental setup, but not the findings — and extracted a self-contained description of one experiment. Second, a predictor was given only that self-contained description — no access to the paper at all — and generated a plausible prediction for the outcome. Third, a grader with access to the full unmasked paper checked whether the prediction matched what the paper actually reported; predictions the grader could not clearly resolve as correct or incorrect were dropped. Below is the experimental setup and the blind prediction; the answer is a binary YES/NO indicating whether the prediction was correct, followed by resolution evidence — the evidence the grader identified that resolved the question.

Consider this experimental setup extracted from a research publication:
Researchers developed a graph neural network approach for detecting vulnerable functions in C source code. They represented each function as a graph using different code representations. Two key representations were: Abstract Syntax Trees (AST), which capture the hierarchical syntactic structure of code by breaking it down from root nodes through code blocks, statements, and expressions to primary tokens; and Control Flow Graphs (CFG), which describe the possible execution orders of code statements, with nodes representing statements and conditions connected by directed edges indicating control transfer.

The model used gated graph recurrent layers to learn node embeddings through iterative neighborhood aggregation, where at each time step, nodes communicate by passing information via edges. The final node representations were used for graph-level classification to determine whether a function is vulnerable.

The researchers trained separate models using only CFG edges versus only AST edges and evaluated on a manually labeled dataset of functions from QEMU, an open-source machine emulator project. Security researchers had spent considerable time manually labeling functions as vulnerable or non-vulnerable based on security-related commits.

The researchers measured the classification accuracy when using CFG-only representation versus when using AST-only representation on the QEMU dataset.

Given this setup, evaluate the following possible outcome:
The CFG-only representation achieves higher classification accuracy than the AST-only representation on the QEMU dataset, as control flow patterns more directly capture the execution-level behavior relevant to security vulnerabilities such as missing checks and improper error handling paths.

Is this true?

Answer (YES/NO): YES